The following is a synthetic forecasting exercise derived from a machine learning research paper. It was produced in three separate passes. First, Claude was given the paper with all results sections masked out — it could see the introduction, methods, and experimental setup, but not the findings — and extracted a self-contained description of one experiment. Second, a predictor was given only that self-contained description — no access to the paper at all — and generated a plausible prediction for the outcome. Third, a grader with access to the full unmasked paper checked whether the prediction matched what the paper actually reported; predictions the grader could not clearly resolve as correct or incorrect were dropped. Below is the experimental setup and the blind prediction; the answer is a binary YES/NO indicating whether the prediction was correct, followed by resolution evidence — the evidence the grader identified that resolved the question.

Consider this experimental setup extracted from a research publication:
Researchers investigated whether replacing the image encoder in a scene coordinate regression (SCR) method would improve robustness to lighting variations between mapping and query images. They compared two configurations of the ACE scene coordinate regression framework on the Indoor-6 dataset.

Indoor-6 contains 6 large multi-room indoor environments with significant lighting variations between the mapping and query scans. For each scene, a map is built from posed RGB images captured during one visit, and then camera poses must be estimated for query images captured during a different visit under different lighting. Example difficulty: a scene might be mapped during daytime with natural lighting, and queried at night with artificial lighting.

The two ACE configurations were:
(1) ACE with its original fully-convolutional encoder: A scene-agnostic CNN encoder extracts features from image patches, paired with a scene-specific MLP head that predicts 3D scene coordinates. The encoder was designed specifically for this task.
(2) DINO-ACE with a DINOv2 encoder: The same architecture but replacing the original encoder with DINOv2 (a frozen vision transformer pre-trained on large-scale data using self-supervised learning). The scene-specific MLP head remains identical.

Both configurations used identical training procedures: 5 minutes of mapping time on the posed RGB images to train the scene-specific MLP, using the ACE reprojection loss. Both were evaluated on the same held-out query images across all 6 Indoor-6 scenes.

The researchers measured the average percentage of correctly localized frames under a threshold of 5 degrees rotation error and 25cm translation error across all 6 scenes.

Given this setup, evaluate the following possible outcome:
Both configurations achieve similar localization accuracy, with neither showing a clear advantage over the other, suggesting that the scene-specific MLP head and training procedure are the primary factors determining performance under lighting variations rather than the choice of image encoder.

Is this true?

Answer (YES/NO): NO